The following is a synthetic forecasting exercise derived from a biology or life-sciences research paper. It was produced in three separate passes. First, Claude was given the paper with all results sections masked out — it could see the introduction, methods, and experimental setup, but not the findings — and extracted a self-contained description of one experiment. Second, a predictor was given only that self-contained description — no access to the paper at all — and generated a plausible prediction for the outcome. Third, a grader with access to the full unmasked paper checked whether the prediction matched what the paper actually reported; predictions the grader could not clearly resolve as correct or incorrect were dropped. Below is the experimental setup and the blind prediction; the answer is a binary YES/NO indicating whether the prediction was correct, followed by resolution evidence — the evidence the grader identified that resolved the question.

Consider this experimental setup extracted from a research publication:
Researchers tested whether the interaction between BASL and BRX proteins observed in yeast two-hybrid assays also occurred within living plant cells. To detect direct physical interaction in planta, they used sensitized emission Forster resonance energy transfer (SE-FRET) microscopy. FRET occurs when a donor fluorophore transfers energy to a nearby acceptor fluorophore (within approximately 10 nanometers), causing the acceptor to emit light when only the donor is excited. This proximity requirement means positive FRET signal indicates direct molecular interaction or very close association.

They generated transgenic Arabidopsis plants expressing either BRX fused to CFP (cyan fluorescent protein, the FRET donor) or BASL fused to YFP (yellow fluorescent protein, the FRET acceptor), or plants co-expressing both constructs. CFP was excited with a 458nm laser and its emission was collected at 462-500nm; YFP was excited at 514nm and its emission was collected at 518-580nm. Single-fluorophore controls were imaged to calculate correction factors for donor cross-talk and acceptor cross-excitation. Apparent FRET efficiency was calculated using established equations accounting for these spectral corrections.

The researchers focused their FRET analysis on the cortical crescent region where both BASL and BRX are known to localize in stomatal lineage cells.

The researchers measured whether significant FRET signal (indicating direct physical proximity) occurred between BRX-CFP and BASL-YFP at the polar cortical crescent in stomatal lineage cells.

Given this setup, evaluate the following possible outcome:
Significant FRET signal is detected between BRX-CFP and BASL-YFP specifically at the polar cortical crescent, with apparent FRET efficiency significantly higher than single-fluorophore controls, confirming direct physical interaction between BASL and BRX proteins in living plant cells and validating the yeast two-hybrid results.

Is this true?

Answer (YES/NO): YES